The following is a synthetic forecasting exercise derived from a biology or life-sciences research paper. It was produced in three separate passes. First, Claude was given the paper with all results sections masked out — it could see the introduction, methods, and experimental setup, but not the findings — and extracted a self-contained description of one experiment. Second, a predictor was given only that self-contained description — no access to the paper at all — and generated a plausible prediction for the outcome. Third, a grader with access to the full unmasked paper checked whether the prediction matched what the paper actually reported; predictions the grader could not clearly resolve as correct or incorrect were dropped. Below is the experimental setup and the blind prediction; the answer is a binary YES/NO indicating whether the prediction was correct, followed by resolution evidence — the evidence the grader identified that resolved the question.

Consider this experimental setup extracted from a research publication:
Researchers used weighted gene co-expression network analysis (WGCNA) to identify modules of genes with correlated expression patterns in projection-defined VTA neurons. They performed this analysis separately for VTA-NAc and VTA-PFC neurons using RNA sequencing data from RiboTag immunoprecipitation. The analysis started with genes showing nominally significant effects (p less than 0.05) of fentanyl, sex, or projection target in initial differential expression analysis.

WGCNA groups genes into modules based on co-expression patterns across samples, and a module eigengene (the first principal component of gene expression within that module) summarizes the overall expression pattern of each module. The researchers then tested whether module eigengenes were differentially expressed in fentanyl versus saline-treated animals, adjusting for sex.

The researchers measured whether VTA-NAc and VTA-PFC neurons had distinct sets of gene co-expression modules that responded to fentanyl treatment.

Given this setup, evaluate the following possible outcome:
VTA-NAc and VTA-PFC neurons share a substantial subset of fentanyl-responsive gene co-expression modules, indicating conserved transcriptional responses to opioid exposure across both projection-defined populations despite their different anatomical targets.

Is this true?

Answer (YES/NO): NO